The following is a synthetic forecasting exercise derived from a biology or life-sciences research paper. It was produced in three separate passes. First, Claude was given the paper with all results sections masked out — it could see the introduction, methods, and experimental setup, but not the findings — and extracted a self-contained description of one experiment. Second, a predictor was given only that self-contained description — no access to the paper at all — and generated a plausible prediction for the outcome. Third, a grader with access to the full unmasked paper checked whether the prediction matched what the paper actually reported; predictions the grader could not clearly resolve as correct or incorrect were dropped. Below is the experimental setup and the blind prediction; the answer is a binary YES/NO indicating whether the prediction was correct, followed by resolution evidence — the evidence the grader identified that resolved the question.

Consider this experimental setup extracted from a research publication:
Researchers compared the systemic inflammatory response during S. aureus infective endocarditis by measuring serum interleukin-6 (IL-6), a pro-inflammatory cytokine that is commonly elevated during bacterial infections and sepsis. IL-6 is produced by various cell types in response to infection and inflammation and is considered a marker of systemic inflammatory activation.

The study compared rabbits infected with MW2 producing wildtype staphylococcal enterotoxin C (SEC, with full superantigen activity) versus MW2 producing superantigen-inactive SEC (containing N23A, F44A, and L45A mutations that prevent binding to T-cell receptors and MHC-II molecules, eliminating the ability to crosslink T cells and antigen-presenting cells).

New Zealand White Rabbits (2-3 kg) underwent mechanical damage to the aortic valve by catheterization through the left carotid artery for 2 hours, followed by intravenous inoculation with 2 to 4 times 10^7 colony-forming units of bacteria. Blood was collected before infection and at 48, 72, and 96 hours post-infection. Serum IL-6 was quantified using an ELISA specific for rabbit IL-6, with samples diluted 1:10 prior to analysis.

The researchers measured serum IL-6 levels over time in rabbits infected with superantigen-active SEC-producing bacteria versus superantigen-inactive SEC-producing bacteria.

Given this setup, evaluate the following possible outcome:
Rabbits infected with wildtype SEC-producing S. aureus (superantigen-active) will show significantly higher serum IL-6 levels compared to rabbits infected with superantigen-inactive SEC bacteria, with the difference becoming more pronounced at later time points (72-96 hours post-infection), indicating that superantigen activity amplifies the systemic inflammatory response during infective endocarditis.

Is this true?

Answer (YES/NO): NO